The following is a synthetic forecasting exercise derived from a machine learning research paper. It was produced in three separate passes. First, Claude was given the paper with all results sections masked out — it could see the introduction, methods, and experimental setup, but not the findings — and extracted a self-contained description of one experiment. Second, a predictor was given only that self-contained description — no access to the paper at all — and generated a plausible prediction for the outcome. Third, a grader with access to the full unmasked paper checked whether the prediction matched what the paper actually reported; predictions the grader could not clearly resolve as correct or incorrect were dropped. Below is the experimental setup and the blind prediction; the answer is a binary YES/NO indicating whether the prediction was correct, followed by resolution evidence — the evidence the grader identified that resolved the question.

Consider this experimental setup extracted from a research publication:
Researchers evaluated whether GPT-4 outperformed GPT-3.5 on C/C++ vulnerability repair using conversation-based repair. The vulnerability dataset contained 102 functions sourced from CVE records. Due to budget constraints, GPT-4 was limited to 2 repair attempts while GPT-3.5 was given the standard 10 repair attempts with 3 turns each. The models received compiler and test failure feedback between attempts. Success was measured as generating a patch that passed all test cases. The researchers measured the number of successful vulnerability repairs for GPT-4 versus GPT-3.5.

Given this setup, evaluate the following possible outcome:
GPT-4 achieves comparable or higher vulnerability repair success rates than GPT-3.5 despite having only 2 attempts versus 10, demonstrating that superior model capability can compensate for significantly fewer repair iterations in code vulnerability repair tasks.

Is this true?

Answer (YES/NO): NO